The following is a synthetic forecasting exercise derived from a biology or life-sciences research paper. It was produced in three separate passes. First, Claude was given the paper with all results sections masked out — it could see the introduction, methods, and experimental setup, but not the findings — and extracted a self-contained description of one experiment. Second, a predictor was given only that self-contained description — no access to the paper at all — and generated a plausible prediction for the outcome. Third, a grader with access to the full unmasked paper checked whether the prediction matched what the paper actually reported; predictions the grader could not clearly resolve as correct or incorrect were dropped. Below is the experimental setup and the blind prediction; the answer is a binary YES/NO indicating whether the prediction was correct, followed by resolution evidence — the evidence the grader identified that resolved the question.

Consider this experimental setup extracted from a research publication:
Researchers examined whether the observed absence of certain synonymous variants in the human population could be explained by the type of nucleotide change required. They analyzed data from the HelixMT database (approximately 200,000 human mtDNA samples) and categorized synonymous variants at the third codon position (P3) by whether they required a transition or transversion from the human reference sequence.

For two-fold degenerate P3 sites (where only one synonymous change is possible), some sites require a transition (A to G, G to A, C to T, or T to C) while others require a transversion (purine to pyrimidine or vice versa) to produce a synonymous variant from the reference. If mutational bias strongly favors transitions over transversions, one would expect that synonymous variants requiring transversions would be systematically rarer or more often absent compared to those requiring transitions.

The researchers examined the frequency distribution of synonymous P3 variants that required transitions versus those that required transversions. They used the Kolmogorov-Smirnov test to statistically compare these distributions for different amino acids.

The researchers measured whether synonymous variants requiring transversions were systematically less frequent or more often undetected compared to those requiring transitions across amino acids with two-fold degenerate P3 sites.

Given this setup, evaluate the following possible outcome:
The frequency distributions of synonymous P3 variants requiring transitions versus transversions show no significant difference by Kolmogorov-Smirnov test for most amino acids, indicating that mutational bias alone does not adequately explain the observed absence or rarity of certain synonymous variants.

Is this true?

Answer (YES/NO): NO